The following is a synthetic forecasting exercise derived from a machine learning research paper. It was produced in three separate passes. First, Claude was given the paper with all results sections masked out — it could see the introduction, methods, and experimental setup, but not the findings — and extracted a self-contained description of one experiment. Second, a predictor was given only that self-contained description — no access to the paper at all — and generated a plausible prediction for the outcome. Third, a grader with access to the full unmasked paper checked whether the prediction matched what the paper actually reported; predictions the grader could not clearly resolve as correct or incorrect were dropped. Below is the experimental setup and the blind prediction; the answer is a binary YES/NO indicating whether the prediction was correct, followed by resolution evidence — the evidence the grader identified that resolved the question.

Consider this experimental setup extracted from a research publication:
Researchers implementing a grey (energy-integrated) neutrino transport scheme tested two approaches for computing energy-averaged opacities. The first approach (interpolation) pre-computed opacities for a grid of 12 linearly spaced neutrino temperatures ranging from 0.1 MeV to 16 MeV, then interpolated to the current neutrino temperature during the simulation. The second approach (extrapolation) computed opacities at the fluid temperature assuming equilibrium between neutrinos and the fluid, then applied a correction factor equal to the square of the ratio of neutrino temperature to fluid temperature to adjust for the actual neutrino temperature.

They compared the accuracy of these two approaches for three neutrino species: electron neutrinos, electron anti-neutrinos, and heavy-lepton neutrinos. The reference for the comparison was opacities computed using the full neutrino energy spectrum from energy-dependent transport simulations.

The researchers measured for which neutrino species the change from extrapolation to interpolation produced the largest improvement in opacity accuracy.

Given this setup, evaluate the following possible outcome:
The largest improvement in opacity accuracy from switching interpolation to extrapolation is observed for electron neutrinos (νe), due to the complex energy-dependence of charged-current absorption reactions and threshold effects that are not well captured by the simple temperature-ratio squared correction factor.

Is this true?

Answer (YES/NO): NO